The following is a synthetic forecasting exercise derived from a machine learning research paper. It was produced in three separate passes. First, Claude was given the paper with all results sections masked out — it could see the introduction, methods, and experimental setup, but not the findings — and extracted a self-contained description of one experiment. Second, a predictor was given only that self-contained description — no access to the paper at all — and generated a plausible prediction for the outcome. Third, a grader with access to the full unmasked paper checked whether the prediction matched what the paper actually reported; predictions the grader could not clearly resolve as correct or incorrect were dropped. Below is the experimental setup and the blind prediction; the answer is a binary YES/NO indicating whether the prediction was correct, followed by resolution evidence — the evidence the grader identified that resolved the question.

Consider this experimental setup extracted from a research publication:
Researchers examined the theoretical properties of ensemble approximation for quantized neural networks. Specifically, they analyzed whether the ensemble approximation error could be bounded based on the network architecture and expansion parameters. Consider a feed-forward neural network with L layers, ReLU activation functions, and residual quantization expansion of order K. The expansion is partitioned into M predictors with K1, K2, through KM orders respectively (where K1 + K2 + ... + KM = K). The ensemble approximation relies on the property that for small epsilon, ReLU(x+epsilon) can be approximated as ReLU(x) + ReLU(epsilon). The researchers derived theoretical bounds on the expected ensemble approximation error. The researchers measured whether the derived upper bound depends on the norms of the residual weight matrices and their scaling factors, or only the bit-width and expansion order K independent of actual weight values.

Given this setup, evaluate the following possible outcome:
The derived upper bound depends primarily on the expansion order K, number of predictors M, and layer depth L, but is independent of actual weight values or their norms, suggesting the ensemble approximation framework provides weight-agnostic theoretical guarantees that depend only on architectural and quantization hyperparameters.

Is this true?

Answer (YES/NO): NO